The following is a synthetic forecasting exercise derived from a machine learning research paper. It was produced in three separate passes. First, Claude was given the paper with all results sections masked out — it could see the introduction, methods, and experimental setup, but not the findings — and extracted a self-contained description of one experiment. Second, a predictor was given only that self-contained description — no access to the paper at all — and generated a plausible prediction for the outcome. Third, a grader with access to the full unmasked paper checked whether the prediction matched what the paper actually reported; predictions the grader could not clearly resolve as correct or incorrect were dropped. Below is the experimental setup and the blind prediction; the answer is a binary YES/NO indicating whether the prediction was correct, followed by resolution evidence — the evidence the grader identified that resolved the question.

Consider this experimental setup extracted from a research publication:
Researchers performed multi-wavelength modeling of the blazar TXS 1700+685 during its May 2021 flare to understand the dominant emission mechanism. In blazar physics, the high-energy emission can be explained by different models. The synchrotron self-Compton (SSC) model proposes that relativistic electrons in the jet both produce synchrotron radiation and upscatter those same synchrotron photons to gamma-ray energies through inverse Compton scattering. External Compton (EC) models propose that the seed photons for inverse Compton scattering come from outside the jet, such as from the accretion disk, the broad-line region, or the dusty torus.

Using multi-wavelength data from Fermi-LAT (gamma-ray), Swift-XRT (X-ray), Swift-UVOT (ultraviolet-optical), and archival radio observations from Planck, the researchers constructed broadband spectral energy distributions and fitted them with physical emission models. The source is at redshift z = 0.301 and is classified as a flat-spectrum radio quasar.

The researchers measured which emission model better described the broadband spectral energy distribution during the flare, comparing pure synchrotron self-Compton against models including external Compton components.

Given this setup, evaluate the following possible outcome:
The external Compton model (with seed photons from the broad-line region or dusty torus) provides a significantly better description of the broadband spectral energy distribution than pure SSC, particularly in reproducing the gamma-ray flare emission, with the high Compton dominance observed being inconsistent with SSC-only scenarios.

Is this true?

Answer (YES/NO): YES